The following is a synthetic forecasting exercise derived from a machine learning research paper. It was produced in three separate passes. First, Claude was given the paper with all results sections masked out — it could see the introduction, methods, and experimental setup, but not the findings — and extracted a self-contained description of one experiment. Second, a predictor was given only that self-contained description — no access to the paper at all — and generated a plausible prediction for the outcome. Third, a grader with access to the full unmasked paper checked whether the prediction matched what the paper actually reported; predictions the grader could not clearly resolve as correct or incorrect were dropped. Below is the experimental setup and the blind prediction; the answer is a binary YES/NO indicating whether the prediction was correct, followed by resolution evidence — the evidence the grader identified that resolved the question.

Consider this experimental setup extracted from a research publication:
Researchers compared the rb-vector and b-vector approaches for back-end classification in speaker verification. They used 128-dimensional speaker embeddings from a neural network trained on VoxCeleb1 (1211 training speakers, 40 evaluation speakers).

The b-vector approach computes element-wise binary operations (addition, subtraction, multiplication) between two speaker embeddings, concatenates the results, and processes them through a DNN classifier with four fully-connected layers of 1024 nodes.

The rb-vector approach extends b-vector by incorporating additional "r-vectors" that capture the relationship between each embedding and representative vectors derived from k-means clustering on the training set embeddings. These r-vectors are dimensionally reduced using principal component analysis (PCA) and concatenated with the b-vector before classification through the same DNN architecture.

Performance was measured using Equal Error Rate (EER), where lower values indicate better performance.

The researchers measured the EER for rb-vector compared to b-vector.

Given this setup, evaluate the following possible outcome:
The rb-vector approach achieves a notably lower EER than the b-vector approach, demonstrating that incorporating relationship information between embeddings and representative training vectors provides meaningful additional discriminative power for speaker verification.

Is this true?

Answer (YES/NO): NO